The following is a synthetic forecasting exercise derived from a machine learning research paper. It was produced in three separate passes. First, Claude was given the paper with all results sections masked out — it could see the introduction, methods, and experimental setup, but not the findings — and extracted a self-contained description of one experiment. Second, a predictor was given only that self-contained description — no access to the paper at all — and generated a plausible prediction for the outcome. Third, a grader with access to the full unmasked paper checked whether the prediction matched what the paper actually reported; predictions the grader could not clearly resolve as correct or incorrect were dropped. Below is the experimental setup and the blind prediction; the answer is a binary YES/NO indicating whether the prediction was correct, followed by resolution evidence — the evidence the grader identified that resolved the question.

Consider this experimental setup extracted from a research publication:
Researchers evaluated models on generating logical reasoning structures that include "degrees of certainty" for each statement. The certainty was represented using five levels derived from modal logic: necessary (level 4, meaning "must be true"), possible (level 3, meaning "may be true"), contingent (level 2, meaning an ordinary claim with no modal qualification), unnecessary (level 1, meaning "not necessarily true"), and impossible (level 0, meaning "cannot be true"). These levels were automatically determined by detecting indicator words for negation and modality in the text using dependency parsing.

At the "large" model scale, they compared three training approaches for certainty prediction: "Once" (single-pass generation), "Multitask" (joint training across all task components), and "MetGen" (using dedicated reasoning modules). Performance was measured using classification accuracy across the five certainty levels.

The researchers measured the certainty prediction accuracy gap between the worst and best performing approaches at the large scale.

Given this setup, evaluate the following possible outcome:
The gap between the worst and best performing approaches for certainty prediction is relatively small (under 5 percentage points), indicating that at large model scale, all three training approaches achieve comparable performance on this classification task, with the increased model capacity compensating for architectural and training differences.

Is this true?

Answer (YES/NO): YES